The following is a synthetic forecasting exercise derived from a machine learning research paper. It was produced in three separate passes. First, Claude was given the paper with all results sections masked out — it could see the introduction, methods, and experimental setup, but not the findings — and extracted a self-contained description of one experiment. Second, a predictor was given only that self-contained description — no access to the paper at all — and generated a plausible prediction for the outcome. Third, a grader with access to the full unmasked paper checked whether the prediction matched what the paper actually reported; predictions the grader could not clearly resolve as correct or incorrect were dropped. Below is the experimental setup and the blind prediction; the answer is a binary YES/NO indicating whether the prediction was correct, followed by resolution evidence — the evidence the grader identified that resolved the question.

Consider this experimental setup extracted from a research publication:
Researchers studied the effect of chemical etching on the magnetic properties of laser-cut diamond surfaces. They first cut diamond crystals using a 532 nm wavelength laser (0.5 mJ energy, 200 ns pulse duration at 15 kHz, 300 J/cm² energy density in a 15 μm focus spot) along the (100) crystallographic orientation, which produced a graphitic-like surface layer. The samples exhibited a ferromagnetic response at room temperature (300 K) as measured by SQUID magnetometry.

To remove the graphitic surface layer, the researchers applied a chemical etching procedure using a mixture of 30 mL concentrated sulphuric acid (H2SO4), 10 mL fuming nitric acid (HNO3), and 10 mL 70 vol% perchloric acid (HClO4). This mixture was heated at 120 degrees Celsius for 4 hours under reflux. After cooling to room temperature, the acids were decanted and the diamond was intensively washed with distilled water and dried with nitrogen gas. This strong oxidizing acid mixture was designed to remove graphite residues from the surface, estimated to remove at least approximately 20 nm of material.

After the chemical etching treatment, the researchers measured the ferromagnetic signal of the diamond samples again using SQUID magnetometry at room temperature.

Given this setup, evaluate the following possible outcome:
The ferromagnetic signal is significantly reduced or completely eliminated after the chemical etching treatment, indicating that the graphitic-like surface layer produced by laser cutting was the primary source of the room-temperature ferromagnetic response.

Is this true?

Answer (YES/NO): YES